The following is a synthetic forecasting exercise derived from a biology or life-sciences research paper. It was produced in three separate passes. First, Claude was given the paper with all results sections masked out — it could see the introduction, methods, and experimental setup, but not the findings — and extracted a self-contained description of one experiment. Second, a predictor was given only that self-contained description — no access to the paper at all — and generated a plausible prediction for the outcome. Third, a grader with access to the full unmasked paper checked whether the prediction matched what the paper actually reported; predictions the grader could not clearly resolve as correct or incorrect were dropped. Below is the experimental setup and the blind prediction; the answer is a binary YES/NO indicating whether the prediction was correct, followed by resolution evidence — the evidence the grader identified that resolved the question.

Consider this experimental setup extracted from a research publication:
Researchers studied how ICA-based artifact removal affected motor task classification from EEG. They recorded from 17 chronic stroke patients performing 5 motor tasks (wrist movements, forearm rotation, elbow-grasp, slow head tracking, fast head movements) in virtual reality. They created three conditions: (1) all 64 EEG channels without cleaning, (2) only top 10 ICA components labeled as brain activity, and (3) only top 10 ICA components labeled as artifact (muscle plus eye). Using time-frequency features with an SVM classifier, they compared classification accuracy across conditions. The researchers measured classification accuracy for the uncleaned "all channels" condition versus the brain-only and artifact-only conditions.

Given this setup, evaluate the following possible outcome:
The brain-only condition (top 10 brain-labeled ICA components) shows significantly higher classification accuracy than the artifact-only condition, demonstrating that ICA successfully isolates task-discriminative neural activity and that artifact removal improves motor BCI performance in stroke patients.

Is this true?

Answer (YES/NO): NO